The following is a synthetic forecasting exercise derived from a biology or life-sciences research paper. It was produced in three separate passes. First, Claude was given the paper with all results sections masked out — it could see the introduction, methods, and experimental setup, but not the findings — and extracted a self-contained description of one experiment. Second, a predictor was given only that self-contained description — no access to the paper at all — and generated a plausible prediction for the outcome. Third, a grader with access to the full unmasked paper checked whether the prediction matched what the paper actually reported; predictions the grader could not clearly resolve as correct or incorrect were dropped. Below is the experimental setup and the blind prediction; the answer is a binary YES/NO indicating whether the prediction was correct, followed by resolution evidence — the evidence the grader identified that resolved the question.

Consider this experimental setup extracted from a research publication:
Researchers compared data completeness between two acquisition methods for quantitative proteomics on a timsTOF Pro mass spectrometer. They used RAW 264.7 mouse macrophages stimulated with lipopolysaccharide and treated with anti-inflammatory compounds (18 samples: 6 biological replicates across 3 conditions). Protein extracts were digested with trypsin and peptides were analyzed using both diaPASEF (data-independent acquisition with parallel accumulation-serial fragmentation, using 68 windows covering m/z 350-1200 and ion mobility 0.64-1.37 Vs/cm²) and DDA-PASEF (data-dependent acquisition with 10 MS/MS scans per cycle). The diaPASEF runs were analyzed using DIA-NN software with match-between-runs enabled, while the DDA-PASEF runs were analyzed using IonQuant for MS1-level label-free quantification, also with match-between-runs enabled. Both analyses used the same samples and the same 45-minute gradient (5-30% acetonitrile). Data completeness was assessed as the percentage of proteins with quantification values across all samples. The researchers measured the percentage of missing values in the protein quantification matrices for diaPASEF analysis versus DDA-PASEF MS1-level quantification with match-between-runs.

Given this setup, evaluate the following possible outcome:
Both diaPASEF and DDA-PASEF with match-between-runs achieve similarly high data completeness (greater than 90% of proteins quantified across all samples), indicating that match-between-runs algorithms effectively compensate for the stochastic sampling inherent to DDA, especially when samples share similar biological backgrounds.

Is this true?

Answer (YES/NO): NO